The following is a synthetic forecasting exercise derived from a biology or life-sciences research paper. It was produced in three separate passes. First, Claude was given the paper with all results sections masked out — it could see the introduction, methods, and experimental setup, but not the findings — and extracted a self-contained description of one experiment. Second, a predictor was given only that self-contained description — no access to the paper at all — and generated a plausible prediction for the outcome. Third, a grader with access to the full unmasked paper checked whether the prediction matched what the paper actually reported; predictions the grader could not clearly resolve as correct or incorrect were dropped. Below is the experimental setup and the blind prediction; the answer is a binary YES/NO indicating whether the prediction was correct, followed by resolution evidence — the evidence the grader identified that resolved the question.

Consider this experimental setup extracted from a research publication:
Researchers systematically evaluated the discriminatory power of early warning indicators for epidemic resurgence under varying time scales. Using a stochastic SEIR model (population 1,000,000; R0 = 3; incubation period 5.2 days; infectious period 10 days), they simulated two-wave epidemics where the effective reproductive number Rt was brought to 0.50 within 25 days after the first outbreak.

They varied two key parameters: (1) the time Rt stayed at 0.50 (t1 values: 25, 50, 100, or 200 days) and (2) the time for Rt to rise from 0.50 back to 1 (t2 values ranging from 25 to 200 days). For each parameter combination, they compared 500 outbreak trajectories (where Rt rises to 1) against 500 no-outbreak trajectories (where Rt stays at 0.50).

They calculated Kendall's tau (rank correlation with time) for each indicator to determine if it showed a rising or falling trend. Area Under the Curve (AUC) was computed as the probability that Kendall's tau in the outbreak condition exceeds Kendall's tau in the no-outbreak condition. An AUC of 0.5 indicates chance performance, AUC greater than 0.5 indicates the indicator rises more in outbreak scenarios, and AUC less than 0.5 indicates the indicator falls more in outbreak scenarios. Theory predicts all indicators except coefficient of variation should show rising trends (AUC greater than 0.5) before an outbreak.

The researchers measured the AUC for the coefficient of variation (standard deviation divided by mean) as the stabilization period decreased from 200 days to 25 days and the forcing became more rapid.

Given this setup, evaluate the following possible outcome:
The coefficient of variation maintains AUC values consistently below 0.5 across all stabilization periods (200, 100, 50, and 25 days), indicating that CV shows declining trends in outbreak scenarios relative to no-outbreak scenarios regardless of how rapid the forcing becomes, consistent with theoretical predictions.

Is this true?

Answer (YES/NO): YES